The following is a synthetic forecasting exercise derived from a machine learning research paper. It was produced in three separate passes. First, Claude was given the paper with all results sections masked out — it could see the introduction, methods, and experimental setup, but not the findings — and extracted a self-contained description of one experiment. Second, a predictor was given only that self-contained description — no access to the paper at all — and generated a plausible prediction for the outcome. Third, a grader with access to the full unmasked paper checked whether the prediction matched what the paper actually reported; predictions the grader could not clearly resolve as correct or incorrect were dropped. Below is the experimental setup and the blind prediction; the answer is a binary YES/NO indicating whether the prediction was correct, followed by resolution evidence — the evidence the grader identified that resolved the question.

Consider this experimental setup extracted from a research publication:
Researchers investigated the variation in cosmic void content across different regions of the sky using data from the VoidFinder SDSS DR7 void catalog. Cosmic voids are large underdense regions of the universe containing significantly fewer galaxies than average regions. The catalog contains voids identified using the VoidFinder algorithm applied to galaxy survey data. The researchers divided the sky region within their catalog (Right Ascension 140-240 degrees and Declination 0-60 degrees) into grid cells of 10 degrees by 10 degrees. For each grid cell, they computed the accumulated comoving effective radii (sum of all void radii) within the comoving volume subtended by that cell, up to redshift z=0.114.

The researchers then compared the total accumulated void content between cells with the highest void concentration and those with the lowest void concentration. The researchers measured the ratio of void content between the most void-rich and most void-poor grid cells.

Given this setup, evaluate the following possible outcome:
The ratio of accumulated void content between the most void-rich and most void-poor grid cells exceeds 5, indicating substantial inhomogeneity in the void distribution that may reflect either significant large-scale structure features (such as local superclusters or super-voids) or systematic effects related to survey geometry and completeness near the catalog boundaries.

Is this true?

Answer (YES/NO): NO